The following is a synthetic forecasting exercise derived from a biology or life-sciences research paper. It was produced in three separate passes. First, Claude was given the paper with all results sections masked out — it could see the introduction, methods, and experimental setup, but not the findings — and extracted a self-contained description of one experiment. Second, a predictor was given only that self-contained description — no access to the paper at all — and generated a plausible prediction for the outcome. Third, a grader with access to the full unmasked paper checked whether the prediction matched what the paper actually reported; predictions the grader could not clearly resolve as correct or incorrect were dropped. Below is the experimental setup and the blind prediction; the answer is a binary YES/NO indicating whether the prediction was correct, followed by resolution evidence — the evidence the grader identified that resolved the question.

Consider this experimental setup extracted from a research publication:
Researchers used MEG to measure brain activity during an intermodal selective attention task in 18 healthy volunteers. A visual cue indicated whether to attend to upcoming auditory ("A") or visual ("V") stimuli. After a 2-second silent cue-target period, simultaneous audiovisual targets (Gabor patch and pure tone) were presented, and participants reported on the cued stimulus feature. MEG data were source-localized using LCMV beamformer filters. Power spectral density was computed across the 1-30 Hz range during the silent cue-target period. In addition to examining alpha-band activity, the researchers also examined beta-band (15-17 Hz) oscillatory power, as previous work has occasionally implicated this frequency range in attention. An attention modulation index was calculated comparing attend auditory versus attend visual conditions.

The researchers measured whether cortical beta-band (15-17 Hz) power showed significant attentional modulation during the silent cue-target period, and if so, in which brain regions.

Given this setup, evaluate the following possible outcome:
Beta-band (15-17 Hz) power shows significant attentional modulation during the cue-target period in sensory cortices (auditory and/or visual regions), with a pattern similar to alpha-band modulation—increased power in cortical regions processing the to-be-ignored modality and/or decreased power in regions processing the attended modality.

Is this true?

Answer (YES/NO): YES